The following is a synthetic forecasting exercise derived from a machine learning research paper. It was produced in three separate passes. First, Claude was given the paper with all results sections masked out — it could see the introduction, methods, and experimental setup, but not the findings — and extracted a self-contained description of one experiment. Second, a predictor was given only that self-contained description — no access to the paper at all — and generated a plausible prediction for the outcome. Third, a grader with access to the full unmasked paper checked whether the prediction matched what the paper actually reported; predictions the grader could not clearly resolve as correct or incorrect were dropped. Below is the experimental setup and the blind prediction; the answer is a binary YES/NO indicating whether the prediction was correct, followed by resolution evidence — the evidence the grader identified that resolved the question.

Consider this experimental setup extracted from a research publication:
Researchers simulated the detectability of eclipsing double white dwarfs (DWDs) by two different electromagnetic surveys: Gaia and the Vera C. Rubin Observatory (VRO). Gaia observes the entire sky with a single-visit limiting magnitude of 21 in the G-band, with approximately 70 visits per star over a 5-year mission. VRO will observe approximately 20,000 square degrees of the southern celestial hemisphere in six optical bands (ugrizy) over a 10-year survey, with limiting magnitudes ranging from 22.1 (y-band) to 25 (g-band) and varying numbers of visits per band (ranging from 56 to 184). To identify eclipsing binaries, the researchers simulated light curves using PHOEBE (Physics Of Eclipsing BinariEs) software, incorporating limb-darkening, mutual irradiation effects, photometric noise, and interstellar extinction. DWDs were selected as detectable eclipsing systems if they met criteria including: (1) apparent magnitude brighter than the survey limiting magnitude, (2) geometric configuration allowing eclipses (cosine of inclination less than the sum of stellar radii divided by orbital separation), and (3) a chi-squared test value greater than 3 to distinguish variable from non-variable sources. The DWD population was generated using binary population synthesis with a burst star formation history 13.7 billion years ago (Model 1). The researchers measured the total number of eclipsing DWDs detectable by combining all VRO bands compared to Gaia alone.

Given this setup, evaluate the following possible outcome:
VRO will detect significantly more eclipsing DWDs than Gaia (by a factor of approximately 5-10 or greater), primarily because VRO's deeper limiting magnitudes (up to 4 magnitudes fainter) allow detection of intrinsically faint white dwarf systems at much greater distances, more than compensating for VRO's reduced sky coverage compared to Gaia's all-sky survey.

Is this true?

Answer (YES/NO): NO